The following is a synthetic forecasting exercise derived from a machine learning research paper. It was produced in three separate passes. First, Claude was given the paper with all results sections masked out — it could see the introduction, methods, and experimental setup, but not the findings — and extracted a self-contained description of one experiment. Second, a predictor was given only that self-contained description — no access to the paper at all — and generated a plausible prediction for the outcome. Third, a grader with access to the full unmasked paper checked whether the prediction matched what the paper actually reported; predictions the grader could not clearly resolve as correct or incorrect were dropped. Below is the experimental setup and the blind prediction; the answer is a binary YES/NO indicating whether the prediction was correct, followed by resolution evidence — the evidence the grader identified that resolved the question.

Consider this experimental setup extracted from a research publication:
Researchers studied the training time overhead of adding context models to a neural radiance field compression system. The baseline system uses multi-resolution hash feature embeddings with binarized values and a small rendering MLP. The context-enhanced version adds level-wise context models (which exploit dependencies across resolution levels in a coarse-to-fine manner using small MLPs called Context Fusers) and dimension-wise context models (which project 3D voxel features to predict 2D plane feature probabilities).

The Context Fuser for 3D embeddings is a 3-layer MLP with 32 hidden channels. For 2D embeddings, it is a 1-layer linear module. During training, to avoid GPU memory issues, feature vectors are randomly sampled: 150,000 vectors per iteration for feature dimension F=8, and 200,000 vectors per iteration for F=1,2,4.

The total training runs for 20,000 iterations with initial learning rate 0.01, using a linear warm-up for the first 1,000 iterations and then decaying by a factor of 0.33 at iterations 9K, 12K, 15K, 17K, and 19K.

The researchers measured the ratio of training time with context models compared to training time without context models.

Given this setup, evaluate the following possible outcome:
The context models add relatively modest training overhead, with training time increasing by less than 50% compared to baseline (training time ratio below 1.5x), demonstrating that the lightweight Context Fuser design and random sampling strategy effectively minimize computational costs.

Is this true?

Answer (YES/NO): YES